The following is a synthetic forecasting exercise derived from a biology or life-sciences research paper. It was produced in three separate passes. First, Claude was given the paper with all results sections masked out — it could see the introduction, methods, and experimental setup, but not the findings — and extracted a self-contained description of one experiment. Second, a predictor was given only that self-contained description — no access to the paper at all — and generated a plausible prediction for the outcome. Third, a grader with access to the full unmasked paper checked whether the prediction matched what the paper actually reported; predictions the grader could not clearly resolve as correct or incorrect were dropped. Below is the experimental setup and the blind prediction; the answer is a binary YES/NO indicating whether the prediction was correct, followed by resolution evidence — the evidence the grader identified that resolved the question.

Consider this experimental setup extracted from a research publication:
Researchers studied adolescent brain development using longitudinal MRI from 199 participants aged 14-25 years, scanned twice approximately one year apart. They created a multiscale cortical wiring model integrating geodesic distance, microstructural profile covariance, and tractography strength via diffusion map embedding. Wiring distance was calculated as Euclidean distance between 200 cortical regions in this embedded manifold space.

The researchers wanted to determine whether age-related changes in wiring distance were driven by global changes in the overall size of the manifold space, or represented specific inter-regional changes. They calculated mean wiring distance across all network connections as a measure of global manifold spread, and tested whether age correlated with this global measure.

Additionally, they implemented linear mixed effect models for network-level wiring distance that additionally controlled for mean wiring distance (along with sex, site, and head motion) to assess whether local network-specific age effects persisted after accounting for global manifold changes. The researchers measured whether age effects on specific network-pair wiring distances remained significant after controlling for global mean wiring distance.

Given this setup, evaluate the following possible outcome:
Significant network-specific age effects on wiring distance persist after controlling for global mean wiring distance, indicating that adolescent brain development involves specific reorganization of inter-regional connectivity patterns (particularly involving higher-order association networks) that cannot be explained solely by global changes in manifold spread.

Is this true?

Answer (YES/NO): YES